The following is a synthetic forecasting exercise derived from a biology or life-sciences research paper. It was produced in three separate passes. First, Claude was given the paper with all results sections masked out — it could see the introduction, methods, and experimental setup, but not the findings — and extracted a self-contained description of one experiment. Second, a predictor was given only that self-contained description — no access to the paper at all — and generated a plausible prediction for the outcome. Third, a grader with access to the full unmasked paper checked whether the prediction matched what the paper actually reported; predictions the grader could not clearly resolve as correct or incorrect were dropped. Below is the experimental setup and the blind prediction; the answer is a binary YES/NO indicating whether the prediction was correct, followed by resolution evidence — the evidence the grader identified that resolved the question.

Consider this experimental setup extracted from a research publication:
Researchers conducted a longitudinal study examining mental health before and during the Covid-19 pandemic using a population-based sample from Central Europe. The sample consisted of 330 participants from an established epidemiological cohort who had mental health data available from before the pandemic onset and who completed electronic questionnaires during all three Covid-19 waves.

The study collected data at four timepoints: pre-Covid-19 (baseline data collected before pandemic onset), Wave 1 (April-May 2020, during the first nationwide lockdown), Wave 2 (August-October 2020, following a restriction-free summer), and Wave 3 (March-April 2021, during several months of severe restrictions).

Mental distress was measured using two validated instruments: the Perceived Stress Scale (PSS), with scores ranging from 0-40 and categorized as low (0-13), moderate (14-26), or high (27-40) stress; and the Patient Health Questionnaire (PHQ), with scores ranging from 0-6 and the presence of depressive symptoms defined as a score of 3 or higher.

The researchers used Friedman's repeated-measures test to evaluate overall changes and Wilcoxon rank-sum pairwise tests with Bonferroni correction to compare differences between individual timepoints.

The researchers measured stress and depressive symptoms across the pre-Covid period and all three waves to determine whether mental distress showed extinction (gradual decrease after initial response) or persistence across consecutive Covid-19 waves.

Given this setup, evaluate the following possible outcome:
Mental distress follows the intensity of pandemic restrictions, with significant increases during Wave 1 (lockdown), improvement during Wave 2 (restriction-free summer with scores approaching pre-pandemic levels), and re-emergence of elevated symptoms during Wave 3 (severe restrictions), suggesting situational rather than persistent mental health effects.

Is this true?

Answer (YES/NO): NO